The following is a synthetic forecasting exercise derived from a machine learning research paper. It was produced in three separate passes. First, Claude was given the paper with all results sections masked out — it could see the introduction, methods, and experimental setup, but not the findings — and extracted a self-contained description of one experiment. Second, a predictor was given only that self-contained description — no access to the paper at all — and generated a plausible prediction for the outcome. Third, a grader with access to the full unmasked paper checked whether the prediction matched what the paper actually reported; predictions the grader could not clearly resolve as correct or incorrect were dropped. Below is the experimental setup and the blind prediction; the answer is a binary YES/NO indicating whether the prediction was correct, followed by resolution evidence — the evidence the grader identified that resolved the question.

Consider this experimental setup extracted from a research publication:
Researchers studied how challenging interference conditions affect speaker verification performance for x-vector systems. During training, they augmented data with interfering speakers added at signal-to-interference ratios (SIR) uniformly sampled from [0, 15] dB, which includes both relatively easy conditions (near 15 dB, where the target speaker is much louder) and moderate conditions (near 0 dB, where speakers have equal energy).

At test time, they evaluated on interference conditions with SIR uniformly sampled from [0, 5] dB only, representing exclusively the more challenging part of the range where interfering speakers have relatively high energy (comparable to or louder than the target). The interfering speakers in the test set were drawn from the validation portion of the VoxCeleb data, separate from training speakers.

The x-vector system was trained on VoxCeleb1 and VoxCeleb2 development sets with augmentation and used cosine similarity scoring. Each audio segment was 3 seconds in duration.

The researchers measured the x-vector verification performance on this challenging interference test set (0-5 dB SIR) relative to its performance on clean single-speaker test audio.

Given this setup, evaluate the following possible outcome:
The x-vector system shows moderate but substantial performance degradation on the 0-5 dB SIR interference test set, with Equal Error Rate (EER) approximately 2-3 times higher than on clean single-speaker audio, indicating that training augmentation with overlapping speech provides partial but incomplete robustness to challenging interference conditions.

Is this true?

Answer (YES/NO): NO